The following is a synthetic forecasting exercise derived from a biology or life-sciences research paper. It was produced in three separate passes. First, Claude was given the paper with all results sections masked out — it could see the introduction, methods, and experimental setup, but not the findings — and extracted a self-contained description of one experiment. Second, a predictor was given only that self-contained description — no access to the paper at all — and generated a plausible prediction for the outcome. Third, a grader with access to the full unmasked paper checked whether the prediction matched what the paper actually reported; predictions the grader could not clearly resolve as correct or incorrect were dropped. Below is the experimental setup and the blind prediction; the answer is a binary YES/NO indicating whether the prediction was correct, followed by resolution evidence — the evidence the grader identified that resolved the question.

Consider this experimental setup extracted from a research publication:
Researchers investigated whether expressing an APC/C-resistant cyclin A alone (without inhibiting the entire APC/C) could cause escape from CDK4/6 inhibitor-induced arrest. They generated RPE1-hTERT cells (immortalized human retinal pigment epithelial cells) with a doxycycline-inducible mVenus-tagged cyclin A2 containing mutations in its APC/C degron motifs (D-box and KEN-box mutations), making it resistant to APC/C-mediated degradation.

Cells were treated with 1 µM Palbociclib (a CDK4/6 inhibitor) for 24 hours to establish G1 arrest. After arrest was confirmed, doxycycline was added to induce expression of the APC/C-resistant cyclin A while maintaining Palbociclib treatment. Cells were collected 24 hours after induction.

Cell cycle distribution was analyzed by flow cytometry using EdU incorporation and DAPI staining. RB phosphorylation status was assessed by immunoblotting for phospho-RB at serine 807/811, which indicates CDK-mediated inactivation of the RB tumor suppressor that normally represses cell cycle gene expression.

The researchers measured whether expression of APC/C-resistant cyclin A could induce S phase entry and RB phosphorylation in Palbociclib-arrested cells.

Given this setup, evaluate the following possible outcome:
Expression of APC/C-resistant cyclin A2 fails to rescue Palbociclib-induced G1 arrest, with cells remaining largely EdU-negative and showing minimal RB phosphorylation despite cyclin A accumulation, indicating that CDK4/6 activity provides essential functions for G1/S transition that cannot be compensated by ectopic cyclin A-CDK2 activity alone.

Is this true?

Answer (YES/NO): NO